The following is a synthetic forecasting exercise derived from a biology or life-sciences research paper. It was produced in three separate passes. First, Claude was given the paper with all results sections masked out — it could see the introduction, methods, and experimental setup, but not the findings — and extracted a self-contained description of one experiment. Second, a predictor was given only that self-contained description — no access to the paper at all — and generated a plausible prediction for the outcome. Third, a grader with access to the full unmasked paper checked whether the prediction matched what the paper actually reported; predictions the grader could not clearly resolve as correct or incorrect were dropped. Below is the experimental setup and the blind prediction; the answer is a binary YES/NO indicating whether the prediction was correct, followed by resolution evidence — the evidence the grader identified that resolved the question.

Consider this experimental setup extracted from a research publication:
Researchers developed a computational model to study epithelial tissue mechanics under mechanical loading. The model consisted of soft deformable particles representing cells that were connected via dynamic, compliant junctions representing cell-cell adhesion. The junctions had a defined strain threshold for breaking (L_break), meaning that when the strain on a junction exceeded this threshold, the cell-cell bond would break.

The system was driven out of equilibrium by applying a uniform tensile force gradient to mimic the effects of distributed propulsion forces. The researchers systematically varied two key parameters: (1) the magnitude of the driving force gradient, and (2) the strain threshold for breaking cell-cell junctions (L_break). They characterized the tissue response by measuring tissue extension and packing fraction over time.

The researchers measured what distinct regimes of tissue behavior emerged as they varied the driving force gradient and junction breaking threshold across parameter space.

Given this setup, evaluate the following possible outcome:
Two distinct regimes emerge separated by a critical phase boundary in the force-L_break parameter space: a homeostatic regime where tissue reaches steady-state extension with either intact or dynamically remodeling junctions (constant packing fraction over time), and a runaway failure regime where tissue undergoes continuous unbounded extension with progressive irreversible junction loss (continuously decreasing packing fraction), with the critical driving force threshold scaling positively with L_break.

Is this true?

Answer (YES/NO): NO